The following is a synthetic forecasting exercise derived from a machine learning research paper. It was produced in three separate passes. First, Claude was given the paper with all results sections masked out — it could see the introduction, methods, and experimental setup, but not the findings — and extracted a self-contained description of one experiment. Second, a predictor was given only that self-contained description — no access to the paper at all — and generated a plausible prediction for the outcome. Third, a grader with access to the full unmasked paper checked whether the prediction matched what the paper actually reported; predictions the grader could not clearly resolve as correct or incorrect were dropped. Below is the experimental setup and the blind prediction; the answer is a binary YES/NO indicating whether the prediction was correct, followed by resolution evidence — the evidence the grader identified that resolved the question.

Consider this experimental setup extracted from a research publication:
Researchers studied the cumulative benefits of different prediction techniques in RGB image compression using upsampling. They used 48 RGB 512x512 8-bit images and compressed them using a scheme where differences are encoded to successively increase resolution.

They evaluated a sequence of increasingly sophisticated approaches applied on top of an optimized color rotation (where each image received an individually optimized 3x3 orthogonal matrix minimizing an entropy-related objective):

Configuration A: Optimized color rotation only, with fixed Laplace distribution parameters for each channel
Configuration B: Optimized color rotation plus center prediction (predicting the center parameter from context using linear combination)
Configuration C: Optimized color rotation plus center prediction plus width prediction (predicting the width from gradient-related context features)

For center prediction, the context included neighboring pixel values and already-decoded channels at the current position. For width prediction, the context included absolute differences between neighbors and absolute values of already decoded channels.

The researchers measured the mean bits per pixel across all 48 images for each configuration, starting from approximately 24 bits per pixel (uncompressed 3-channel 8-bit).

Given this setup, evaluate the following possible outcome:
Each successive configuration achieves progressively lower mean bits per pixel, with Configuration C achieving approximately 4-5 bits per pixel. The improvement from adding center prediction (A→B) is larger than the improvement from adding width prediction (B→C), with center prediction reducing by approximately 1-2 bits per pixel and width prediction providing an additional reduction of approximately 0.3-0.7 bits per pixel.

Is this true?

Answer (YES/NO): NO